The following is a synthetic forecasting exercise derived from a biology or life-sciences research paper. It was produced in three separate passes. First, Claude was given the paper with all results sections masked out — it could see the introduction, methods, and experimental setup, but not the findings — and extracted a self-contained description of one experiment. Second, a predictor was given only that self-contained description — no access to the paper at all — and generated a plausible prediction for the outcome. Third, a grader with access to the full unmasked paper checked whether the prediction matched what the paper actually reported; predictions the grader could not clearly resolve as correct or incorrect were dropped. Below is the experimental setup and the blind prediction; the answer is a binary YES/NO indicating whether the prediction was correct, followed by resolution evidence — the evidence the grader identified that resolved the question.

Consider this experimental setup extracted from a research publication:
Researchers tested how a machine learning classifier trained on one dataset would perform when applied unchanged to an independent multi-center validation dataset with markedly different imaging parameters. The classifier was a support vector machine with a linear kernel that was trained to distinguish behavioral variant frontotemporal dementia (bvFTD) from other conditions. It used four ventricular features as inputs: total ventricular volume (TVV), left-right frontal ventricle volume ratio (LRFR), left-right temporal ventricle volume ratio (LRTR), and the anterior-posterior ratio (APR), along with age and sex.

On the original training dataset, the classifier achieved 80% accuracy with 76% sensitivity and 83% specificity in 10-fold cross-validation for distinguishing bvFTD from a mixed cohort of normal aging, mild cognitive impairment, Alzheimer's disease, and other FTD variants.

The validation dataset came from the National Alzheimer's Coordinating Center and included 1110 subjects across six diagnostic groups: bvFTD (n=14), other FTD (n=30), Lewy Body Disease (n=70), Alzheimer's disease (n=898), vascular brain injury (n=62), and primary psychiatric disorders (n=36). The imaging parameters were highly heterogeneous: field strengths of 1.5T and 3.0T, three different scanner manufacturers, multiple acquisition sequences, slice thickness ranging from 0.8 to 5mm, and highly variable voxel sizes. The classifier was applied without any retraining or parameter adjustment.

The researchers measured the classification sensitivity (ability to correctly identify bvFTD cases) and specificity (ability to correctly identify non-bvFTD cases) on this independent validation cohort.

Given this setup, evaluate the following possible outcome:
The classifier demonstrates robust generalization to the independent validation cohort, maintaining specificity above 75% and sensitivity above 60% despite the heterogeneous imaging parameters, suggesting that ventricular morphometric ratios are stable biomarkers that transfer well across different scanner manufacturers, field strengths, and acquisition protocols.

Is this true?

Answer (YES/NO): YES